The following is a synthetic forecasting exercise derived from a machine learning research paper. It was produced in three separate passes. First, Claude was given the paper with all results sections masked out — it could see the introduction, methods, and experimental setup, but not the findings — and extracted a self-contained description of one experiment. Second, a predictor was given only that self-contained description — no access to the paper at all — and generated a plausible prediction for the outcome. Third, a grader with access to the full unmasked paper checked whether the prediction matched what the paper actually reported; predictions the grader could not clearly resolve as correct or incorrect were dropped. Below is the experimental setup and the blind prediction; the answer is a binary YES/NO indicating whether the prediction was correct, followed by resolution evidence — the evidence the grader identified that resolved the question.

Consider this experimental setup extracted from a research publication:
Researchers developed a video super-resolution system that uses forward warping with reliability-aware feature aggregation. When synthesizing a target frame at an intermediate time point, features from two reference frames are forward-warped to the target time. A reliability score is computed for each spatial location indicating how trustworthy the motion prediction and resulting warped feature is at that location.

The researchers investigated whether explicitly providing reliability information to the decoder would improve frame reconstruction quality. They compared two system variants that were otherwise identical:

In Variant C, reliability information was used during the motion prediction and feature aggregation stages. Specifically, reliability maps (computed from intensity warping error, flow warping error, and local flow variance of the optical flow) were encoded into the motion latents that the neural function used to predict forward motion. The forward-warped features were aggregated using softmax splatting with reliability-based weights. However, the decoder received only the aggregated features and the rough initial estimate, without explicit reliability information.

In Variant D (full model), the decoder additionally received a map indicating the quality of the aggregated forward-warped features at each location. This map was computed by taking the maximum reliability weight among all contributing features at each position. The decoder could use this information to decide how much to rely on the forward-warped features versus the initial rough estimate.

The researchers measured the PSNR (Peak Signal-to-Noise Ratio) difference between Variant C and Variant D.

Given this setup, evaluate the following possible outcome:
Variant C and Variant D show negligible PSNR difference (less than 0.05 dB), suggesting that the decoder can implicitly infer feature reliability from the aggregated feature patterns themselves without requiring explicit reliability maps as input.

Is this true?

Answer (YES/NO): NO